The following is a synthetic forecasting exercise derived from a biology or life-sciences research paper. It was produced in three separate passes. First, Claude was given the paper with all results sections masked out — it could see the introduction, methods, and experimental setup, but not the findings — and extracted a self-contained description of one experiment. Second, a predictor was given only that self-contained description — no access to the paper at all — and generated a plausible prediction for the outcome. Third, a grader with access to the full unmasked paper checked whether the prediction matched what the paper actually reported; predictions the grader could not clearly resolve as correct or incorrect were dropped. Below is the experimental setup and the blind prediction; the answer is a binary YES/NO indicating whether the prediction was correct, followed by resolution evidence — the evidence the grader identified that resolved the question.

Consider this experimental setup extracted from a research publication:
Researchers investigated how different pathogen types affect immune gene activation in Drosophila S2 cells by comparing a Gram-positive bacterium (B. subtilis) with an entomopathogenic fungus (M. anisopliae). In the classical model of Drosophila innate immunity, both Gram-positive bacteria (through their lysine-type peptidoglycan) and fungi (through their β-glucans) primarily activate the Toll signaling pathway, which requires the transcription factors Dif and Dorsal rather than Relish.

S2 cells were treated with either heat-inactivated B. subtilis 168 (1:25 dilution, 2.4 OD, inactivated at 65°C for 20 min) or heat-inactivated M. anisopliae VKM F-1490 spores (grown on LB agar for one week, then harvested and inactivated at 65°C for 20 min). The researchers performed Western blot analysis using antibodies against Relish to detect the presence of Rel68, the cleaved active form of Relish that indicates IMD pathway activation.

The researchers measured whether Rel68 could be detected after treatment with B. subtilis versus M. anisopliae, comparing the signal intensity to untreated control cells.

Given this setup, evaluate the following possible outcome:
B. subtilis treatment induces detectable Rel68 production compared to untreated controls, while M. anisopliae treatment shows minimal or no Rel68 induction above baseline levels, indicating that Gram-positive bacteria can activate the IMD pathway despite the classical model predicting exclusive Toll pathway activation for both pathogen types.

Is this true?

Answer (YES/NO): YES